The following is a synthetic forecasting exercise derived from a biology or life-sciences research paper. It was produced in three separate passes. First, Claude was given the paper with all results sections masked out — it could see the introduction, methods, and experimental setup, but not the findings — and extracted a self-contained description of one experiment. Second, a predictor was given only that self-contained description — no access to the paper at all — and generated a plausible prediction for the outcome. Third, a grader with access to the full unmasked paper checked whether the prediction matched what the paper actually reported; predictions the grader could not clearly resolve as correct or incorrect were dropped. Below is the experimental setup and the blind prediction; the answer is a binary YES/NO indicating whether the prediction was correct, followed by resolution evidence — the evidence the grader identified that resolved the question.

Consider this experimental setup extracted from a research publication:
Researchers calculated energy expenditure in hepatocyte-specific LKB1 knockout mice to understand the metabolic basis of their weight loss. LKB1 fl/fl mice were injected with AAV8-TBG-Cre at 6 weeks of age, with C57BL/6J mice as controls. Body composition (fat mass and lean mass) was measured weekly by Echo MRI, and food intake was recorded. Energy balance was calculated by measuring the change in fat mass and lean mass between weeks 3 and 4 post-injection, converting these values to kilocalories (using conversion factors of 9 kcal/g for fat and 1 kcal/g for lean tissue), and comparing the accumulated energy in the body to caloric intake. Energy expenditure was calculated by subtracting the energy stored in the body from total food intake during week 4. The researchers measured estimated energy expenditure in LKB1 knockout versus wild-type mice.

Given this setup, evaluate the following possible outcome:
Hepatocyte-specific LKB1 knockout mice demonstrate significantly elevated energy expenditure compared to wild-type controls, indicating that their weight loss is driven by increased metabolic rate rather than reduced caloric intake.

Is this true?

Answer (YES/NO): YES